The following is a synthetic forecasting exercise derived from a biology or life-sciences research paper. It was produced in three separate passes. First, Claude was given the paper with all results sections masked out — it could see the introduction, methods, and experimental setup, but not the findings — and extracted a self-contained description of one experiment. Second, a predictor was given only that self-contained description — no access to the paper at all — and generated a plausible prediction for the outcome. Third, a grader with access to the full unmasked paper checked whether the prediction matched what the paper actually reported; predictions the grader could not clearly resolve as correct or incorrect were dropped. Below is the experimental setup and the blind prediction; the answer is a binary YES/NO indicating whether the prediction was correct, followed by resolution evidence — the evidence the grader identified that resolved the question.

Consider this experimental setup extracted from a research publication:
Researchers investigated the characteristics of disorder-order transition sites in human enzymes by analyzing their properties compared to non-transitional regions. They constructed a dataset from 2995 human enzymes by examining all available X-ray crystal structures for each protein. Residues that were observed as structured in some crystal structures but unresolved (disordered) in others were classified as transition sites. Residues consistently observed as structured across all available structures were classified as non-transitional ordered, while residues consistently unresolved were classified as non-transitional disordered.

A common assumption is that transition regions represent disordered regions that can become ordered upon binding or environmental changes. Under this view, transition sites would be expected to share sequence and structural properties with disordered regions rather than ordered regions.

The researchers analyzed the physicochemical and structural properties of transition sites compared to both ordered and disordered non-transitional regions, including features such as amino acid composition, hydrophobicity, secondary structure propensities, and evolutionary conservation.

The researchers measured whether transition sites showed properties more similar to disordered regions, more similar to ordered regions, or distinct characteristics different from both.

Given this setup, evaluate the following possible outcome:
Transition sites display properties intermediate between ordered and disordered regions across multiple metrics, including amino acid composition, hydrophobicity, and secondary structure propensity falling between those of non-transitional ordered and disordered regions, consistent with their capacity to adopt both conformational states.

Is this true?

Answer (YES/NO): NO